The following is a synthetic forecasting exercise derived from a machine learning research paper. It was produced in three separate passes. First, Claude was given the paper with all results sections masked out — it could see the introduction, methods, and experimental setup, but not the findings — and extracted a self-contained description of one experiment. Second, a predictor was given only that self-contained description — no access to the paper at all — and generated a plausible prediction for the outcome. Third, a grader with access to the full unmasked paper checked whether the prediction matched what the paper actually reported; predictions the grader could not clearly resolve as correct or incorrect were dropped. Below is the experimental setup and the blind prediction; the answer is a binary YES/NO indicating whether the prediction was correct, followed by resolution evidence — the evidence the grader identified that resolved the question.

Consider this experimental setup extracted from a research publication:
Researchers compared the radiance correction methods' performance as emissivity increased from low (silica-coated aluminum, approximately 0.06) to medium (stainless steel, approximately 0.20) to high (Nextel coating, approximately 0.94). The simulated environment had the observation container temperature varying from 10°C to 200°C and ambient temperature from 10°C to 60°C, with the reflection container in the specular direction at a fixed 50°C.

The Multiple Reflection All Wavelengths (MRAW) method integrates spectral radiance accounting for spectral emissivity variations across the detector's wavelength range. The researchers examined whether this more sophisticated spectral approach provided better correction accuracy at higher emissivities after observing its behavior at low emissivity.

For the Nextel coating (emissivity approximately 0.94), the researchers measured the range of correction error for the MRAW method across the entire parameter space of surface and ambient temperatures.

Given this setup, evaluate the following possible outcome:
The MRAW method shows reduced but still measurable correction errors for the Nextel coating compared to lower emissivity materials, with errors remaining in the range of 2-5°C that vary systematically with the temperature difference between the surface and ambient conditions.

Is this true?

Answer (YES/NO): NO